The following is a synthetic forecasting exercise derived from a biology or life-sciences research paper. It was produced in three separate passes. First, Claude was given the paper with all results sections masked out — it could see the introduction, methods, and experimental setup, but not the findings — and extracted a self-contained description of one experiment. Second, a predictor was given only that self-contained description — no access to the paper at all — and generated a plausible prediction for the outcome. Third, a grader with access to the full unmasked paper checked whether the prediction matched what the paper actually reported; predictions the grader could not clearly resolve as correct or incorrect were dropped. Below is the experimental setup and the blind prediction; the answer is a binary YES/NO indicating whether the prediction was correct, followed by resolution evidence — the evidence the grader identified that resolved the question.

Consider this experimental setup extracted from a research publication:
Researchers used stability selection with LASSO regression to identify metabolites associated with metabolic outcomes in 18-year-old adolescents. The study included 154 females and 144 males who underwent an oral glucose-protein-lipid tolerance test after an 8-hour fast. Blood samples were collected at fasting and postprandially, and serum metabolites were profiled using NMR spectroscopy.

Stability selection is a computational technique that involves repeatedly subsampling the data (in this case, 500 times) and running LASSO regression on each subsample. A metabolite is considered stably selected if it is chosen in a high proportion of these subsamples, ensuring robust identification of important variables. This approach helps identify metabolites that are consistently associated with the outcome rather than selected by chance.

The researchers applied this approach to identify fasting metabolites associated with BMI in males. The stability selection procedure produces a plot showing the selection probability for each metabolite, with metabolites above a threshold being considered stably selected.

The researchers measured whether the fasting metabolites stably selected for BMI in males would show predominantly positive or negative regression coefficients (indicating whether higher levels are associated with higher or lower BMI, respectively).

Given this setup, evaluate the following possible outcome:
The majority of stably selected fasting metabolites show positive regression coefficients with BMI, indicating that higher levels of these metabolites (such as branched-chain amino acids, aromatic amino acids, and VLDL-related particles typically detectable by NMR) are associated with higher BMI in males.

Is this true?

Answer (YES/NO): NO